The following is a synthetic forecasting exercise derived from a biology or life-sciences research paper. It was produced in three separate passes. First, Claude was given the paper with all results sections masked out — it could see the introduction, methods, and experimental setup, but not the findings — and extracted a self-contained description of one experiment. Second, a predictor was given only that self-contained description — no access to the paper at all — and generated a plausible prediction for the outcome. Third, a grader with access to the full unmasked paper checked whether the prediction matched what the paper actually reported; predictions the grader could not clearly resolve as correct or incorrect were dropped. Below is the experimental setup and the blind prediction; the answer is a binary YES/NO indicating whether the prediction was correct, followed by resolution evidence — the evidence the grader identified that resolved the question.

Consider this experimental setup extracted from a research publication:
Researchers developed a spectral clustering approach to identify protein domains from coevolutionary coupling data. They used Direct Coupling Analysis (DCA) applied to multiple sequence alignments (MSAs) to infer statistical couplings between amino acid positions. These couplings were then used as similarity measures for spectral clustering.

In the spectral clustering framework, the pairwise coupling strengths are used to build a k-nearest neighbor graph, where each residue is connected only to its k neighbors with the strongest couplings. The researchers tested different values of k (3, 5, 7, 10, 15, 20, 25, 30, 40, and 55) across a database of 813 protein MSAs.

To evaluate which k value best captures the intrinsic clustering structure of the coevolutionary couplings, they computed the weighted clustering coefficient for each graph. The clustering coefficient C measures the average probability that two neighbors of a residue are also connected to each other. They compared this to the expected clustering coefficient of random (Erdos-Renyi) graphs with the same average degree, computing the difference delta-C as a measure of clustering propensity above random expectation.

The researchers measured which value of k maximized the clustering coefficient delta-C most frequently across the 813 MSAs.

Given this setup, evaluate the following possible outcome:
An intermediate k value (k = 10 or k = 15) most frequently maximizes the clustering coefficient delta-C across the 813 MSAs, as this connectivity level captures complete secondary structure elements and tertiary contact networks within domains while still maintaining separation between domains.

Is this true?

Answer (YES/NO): NO